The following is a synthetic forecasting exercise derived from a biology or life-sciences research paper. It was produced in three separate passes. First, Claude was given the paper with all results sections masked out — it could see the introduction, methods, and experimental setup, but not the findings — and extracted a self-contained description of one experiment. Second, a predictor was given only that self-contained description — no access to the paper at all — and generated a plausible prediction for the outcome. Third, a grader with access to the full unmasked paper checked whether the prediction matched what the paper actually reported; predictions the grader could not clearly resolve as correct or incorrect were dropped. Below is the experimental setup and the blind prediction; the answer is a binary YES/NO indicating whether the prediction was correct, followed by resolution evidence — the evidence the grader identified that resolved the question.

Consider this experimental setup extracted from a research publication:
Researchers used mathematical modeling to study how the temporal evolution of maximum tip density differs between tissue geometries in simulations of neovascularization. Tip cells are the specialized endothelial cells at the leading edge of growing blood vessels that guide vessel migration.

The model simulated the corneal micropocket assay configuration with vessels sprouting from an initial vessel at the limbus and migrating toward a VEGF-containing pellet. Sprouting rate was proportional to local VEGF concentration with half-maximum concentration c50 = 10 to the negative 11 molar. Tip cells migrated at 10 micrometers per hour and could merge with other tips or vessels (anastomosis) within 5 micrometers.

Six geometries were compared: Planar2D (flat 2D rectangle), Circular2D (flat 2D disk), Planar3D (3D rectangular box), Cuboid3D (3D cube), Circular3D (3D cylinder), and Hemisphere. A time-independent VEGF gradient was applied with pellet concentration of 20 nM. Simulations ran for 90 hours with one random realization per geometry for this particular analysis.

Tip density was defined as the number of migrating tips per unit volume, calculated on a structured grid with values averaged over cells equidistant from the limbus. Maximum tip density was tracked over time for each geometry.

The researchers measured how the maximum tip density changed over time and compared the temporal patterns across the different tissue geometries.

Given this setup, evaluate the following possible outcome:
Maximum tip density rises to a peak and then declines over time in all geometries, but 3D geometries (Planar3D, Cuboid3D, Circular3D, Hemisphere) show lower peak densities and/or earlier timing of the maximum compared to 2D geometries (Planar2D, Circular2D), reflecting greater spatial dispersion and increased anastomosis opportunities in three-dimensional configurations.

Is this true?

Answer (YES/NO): NO